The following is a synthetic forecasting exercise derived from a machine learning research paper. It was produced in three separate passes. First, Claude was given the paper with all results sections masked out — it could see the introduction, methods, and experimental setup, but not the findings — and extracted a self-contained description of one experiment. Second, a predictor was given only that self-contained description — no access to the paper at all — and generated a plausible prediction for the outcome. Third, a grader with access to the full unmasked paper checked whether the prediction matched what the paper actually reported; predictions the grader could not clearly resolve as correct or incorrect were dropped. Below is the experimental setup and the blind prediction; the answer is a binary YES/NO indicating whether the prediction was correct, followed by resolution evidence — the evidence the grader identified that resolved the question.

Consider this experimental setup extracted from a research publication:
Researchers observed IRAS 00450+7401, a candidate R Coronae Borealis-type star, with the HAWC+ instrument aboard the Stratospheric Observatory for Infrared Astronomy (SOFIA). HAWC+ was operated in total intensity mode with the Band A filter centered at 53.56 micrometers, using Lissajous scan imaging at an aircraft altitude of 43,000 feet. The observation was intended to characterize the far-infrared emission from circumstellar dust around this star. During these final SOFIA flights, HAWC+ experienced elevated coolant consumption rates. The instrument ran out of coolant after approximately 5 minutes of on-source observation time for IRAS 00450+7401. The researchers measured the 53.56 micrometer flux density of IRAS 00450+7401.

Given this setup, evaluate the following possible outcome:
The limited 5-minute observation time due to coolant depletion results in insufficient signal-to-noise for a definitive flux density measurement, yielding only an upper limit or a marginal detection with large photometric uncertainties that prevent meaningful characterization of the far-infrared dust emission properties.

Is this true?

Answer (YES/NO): YES